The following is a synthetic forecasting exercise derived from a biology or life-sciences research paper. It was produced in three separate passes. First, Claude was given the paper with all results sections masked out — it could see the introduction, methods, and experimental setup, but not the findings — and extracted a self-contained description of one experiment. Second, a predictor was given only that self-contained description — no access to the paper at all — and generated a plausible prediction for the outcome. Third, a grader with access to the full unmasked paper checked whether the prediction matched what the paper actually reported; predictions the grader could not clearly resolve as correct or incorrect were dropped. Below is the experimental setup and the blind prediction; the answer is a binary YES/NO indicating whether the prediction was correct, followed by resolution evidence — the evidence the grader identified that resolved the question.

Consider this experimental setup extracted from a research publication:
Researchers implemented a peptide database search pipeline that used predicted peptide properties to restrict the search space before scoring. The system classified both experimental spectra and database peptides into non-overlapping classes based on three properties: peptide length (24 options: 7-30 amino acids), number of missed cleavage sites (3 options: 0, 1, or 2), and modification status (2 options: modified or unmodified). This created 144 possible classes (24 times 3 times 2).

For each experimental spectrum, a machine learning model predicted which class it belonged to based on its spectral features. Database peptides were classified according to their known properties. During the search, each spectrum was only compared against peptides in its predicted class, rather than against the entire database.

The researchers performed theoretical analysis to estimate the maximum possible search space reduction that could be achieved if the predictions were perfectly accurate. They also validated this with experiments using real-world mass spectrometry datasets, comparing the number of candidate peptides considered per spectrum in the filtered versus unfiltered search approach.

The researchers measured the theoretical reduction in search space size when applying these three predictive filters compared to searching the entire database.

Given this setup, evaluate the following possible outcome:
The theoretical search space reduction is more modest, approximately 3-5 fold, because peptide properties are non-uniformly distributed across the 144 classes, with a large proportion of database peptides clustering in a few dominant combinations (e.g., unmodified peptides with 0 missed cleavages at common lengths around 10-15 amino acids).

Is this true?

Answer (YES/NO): NO